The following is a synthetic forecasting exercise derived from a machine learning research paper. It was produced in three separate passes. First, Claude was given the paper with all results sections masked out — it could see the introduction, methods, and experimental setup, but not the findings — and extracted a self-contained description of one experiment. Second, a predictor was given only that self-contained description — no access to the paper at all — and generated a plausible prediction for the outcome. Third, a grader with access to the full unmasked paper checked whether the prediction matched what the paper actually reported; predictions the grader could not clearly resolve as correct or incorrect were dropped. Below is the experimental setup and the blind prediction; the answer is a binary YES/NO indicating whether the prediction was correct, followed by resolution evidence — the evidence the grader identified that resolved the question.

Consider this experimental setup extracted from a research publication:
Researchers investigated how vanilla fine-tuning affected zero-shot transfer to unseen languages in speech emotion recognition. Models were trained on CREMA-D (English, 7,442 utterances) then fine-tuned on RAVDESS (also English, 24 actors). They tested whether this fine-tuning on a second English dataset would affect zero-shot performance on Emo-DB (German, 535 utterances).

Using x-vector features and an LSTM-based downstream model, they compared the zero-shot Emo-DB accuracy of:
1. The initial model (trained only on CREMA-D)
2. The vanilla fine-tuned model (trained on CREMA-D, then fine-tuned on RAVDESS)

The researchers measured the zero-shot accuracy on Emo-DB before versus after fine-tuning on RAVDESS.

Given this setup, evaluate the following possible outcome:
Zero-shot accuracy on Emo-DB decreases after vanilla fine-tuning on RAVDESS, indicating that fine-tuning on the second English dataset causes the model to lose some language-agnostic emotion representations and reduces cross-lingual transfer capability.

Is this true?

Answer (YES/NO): YES